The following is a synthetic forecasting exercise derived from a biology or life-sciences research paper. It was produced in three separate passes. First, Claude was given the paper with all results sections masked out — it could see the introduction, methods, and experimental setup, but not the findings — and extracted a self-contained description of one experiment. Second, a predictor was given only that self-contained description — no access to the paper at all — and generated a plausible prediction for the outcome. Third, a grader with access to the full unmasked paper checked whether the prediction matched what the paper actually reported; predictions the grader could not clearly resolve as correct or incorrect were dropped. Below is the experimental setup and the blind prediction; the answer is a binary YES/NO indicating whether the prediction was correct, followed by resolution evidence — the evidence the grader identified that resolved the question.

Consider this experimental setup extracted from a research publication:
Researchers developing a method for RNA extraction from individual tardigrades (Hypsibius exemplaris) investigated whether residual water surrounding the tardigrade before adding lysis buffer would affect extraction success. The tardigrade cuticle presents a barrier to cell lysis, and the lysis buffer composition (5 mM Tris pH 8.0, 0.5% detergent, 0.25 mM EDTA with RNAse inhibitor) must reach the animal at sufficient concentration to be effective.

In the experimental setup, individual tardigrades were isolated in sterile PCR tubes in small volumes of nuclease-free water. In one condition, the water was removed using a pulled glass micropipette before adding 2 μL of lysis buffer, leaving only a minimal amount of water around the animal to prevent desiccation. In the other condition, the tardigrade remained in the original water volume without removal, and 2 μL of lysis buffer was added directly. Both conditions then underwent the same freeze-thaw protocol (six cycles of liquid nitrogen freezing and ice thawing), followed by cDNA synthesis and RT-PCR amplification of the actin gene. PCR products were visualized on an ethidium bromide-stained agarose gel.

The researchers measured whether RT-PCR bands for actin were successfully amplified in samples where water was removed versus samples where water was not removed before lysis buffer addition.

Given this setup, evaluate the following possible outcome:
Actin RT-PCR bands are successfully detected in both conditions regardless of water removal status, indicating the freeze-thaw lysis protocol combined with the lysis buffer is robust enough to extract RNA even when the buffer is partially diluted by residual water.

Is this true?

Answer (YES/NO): NO